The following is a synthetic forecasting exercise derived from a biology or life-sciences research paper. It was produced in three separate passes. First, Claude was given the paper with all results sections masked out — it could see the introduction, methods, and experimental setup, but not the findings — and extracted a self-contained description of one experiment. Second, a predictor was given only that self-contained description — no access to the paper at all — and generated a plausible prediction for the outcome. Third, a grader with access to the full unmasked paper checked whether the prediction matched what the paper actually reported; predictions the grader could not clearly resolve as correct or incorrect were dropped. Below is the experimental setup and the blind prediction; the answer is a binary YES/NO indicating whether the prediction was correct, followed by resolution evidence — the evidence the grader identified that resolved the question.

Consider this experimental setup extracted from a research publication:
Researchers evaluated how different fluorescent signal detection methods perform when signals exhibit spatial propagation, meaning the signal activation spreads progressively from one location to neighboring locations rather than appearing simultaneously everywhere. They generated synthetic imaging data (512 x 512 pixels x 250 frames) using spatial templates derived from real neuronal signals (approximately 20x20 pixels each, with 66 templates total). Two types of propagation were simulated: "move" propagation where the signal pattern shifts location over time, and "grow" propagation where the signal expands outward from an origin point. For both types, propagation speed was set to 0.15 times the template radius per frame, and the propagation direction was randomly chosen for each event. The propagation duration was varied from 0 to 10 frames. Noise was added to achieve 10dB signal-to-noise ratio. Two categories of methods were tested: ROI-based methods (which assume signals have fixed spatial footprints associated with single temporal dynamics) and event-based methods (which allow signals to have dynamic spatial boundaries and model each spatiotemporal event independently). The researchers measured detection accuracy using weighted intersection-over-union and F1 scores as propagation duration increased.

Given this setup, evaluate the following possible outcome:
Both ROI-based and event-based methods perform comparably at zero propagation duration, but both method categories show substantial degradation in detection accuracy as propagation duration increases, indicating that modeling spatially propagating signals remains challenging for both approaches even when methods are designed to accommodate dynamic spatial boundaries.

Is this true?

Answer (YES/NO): NO